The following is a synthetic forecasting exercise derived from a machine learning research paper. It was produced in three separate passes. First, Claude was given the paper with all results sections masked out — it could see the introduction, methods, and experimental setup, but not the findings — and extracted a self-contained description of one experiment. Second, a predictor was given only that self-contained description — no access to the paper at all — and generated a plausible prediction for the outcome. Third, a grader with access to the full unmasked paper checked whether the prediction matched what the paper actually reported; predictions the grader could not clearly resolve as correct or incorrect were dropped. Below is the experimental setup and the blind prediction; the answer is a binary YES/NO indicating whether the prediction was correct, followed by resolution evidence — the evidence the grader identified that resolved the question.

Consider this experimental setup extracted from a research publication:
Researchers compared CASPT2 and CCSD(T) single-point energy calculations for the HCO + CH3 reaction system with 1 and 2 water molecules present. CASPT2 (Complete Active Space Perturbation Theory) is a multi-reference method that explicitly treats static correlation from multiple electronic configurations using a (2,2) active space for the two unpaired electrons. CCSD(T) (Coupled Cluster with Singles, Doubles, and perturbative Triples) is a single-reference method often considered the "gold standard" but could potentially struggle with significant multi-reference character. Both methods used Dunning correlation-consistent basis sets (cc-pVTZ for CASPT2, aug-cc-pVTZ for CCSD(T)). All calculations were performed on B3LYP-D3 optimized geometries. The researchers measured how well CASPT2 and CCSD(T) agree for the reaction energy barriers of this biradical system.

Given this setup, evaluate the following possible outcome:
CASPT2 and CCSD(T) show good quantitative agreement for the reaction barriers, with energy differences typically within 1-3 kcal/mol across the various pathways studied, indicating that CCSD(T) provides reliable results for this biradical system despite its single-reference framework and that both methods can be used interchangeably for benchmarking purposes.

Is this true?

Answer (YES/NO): YES